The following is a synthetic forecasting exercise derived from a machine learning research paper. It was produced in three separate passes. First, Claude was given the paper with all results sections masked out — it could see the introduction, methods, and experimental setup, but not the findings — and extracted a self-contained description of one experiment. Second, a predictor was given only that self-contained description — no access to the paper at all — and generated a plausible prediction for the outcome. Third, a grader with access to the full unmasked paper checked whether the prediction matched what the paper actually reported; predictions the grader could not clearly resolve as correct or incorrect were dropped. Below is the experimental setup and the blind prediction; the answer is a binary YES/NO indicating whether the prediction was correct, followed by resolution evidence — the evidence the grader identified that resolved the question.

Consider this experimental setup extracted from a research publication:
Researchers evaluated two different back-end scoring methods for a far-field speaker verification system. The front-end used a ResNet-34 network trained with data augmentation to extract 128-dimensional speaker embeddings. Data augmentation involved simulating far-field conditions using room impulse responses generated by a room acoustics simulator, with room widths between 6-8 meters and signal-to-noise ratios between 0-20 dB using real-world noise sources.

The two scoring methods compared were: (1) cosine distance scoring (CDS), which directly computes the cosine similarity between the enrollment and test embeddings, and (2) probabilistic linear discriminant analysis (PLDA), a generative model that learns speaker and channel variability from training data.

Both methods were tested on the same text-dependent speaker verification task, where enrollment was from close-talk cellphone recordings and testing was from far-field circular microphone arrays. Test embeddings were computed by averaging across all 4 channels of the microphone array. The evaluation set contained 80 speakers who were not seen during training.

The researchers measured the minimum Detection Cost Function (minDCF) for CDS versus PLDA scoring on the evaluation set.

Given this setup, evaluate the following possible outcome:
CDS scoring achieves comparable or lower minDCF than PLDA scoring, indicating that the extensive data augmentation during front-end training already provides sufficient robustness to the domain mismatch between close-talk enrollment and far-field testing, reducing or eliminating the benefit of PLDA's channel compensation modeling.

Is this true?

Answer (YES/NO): YES